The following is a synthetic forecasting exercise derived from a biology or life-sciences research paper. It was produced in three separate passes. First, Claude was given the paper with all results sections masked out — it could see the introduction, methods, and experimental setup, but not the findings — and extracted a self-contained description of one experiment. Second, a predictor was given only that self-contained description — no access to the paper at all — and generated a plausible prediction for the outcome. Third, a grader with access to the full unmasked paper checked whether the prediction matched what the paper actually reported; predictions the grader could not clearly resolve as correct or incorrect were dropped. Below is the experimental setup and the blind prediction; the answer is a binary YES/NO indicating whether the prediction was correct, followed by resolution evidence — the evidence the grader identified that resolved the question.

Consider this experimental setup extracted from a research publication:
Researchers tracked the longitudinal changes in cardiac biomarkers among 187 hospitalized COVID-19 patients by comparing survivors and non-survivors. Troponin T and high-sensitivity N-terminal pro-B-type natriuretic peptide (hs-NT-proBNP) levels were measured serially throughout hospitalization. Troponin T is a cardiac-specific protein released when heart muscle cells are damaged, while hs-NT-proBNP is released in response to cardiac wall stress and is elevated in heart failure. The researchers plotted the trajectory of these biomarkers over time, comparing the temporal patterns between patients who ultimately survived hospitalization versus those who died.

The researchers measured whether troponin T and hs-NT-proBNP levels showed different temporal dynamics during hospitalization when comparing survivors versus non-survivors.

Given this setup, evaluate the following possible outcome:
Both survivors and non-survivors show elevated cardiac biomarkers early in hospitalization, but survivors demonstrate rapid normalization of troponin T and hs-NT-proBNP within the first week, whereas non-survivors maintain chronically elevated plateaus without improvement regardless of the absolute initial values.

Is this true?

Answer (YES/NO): NO